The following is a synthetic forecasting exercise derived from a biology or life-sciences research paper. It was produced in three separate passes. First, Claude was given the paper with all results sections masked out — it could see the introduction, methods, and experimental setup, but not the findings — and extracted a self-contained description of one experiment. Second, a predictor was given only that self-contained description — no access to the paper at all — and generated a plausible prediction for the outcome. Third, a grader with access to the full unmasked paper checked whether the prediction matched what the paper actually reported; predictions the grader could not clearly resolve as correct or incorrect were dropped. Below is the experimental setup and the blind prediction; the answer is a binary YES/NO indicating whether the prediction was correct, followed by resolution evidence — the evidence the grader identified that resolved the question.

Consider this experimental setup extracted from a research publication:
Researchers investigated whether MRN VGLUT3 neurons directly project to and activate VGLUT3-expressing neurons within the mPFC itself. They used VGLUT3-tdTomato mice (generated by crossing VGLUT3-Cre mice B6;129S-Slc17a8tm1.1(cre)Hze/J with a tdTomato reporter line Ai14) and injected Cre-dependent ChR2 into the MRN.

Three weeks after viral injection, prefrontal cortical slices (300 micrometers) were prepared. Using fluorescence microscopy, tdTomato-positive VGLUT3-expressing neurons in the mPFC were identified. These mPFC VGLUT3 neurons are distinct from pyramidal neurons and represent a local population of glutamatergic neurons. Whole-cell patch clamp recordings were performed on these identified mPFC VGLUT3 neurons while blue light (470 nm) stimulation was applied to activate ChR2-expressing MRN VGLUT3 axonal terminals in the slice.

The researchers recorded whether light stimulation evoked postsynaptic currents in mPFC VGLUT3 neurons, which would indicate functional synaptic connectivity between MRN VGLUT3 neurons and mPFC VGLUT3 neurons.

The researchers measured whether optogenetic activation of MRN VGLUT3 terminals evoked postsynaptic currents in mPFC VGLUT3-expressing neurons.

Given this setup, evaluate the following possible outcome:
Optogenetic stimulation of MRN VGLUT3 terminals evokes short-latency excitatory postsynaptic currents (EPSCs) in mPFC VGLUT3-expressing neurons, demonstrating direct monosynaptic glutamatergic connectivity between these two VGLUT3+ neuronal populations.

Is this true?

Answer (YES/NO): YES